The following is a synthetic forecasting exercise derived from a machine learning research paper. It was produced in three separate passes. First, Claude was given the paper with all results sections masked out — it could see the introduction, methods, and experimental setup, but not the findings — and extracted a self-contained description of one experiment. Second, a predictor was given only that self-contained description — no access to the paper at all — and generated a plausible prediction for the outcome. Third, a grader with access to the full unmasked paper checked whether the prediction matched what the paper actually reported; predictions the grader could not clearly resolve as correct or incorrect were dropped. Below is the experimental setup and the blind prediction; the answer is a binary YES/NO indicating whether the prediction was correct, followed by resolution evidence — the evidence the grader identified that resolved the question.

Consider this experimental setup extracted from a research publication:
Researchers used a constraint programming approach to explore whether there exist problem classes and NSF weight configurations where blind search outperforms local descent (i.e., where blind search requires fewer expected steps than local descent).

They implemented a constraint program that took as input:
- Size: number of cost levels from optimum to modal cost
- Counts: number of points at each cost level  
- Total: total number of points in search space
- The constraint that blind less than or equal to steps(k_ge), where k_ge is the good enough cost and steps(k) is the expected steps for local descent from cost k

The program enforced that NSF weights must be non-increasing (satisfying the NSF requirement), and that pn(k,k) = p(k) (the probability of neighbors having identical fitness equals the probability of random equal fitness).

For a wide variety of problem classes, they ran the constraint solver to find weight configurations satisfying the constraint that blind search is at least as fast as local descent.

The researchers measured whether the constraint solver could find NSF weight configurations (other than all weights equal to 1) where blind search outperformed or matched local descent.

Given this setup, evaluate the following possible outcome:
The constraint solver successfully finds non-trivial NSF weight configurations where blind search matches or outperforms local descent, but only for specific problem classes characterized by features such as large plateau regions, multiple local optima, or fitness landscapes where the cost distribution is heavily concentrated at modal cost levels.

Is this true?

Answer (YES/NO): NO